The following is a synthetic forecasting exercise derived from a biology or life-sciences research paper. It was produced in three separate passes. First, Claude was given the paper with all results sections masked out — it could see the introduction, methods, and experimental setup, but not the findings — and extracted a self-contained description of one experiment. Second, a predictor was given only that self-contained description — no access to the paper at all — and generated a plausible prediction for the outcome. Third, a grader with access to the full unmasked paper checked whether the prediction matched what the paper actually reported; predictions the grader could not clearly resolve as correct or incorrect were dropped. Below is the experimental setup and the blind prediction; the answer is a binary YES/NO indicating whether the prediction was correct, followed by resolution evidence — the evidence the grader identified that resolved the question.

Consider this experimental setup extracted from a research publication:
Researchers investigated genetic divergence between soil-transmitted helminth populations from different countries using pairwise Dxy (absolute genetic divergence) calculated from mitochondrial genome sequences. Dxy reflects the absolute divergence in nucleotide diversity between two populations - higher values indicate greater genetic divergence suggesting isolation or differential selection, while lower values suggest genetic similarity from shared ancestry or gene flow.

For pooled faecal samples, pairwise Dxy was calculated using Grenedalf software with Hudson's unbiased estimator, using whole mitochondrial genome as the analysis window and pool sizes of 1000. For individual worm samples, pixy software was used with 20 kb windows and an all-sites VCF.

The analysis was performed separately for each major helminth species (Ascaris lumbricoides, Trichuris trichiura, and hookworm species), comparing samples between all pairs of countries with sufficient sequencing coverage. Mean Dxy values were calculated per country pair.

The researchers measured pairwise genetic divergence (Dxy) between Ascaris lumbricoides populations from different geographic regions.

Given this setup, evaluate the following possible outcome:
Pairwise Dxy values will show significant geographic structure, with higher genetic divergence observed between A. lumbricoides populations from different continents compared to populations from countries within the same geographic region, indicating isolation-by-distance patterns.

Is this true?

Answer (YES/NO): NO